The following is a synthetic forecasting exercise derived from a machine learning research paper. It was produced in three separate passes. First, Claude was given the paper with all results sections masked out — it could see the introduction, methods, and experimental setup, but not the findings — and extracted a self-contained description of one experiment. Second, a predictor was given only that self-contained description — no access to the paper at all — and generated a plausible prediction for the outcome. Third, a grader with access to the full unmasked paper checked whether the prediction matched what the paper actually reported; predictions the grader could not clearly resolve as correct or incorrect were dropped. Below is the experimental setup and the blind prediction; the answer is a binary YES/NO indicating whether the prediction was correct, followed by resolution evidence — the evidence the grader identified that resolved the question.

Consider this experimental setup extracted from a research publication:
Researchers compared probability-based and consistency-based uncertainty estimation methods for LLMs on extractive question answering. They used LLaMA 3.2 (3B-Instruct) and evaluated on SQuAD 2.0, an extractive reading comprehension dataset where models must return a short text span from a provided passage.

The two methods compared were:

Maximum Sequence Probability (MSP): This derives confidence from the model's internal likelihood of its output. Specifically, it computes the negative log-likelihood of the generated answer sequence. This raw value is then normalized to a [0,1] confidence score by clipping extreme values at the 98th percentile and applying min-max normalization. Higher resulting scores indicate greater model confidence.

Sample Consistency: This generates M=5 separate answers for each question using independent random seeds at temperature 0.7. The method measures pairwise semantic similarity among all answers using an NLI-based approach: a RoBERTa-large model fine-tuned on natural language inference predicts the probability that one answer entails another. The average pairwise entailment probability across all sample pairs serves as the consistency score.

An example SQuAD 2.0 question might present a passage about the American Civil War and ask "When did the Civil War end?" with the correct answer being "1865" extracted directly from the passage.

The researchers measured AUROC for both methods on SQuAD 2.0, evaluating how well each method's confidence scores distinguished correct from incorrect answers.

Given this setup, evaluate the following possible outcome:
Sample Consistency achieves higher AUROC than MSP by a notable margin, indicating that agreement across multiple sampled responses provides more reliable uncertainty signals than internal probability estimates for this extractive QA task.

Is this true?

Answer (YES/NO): NO